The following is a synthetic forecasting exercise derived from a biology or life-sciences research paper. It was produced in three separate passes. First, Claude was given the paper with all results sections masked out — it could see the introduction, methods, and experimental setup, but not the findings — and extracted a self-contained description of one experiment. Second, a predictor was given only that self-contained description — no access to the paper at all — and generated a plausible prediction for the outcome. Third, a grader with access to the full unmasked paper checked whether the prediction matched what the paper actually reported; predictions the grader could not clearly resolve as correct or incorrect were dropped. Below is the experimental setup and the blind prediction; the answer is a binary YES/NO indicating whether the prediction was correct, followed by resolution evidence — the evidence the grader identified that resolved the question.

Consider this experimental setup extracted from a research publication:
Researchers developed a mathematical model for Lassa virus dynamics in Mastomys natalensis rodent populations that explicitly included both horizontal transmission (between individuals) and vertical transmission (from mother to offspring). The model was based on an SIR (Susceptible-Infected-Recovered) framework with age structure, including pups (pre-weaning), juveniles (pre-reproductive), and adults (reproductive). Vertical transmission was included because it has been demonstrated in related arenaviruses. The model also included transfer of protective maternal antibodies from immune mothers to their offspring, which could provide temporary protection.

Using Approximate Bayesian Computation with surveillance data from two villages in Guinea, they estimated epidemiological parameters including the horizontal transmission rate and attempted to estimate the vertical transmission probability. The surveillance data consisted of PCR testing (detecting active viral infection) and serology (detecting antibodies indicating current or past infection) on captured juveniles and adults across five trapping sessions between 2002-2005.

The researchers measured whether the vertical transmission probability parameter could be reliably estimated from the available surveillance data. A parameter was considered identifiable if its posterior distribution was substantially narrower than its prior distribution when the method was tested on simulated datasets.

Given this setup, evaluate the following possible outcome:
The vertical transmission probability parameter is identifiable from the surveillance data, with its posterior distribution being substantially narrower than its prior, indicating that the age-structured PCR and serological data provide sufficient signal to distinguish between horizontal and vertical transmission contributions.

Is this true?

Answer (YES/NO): NO